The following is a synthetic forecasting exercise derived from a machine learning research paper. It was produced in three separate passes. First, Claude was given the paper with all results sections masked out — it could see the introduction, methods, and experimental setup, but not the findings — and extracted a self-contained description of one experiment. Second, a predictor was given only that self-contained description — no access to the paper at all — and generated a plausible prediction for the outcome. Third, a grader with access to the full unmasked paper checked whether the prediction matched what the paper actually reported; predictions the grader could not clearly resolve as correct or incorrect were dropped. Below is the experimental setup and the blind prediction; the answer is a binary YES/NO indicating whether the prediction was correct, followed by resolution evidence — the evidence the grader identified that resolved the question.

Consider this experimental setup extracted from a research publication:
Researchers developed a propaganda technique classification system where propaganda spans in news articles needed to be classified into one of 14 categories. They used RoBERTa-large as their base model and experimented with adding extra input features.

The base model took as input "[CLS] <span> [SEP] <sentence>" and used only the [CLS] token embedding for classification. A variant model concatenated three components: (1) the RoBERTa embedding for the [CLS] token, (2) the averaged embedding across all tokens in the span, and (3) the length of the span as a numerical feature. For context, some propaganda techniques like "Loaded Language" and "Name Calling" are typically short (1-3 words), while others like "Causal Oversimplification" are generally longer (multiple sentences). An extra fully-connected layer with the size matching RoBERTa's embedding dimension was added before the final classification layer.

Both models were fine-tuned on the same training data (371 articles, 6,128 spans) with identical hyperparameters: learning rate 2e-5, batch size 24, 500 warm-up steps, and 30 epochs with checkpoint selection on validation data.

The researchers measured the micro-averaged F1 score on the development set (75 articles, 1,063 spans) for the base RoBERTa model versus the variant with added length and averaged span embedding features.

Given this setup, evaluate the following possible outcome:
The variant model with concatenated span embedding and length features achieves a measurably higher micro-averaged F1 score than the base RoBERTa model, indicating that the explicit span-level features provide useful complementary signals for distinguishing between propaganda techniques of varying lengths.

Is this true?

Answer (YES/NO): NO